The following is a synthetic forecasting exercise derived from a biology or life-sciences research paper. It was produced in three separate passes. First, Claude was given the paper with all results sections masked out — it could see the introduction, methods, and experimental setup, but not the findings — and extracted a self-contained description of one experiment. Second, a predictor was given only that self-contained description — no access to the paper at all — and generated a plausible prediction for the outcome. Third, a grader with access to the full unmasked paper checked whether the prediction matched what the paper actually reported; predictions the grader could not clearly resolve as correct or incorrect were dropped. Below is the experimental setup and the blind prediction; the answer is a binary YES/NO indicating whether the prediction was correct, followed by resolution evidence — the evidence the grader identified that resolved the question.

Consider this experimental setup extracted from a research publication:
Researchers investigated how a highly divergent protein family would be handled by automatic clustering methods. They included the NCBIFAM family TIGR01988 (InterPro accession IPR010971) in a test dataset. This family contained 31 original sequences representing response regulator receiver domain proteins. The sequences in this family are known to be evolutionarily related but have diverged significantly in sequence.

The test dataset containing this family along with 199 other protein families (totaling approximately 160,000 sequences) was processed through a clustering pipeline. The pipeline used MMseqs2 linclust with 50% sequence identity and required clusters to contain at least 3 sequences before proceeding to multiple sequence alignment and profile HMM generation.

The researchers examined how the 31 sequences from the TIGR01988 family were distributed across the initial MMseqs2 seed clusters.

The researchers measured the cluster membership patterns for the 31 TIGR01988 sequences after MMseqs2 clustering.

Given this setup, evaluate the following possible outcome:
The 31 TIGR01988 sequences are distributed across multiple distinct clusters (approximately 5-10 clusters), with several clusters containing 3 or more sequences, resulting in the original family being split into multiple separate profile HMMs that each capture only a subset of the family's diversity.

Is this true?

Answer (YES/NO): NO